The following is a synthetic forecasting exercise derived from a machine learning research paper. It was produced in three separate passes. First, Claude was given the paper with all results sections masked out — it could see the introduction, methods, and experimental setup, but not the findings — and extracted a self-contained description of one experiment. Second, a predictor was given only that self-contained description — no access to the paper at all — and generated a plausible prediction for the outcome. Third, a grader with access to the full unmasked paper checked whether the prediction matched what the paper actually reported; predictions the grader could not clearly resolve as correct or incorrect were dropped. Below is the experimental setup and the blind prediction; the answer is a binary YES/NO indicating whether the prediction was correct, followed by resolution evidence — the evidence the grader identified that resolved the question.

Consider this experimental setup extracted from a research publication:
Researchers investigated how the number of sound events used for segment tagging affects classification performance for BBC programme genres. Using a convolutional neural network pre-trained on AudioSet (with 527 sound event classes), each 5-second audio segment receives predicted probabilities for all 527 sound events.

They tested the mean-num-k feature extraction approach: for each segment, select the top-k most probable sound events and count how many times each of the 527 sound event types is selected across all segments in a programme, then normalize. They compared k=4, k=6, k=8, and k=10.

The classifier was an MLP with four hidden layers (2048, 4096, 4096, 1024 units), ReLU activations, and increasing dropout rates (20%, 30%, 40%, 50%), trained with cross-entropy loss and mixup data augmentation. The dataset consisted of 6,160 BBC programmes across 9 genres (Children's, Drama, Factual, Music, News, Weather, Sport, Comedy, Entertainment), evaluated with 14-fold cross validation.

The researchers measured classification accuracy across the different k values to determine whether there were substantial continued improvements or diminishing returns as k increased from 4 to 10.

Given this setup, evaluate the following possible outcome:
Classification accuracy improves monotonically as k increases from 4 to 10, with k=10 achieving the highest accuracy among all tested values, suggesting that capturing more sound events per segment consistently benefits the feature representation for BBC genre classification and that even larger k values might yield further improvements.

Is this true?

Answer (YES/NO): YES